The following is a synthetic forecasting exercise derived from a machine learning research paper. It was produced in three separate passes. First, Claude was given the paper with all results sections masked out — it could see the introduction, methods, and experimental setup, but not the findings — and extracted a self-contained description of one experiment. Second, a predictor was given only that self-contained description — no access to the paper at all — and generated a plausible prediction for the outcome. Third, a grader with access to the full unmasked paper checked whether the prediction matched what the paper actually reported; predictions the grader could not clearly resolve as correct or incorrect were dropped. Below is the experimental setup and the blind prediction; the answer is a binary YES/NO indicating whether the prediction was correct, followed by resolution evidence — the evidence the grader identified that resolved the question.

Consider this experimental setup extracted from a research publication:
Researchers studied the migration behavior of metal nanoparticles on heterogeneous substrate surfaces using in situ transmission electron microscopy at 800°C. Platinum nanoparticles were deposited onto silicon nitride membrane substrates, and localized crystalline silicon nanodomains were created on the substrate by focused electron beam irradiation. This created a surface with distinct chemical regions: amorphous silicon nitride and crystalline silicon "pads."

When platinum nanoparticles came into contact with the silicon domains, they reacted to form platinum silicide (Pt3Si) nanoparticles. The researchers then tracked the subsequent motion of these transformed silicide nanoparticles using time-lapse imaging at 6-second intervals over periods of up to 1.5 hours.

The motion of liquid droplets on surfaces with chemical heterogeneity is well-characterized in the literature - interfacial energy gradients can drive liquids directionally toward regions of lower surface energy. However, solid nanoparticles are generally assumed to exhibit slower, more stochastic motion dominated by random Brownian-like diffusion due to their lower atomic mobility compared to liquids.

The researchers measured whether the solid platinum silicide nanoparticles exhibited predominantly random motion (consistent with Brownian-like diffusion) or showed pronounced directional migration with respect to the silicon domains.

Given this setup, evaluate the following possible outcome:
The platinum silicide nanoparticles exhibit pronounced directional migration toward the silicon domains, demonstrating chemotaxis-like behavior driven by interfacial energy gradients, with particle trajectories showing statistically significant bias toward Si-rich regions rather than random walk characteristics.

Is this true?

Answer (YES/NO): NO